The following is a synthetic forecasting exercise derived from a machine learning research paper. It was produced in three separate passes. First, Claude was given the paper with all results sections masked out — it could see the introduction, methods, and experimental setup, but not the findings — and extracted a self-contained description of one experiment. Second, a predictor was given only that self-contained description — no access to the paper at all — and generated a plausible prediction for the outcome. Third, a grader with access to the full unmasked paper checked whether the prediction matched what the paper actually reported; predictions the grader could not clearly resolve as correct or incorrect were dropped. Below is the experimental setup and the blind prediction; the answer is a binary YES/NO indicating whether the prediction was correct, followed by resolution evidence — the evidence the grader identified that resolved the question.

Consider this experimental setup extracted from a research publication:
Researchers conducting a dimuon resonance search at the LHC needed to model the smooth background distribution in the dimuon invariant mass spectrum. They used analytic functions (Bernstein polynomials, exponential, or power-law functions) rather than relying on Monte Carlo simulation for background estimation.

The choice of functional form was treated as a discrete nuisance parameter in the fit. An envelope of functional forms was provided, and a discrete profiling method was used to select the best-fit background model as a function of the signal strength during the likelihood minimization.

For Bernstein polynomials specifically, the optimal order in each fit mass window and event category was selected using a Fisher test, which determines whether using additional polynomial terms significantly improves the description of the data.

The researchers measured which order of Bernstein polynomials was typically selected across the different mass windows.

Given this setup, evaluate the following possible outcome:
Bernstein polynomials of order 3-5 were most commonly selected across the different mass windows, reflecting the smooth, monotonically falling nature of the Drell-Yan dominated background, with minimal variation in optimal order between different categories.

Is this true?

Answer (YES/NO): NO